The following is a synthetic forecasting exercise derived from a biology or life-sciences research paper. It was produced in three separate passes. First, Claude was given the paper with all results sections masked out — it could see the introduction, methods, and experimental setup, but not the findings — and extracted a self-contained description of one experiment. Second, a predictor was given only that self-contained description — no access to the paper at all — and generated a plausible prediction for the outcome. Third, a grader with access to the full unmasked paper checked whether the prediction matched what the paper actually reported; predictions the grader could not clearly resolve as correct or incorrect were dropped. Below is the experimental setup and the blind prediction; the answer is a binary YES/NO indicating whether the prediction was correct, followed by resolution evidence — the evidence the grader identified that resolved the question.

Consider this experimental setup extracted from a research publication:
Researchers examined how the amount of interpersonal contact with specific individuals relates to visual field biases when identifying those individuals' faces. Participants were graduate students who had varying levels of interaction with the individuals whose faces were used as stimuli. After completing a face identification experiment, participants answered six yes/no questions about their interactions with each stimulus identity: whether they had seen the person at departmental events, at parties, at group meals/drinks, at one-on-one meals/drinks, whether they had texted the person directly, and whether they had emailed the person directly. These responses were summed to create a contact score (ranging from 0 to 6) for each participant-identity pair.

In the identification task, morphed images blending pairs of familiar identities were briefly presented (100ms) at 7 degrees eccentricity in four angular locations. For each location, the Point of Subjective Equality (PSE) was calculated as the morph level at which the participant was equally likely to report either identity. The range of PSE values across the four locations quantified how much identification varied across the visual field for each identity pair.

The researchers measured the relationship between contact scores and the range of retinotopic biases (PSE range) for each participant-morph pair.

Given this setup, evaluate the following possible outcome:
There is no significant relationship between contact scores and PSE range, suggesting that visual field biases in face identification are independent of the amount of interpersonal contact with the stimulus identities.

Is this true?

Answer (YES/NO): NO